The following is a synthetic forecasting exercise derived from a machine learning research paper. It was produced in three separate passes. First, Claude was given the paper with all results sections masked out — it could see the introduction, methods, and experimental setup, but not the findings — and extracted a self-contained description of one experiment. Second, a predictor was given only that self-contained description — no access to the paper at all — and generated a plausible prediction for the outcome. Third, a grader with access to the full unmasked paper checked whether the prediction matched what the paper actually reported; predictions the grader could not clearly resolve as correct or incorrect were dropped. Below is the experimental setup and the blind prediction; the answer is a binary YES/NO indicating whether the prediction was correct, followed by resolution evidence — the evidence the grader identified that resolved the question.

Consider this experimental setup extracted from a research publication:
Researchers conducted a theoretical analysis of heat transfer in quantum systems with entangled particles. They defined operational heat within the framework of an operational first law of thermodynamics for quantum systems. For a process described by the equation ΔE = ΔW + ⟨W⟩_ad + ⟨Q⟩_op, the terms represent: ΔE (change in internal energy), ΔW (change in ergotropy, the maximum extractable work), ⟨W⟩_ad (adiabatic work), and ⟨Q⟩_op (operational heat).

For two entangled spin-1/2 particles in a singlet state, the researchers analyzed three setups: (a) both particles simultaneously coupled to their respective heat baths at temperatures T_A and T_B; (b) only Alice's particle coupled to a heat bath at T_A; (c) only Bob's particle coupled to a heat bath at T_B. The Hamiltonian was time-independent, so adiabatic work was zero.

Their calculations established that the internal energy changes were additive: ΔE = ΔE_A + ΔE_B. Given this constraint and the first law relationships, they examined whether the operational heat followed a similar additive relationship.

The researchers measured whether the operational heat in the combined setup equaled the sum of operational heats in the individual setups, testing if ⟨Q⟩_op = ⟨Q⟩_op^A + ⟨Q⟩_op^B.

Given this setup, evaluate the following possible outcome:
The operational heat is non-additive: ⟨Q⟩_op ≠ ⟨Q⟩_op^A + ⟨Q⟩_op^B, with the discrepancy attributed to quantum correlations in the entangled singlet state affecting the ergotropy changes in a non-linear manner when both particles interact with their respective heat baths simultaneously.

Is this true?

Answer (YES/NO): YES